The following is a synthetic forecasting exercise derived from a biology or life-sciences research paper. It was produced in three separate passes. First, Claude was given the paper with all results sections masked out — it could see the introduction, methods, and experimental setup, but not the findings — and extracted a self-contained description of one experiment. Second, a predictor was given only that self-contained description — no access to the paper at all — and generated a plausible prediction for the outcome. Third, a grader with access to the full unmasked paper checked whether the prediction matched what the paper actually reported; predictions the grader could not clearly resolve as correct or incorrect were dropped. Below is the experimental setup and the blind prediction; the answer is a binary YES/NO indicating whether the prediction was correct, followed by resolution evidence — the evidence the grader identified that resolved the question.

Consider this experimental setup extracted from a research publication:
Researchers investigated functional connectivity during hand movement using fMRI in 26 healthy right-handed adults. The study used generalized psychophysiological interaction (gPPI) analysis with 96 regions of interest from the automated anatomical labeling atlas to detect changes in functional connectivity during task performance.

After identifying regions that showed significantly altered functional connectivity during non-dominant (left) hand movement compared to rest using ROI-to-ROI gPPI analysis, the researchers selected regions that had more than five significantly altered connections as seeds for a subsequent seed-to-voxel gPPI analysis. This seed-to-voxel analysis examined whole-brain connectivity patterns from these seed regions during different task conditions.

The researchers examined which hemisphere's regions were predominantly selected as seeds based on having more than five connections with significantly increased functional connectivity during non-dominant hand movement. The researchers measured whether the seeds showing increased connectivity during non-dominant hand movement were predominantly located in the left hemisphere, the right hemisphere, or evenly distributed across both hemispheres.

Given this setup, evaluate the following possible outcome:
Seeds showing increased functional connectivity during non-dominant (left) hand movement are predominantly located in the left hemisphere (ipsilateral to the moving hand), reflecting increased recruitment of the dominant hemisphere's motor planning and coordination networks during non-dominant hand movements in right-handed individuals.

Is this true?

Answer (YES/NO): NO